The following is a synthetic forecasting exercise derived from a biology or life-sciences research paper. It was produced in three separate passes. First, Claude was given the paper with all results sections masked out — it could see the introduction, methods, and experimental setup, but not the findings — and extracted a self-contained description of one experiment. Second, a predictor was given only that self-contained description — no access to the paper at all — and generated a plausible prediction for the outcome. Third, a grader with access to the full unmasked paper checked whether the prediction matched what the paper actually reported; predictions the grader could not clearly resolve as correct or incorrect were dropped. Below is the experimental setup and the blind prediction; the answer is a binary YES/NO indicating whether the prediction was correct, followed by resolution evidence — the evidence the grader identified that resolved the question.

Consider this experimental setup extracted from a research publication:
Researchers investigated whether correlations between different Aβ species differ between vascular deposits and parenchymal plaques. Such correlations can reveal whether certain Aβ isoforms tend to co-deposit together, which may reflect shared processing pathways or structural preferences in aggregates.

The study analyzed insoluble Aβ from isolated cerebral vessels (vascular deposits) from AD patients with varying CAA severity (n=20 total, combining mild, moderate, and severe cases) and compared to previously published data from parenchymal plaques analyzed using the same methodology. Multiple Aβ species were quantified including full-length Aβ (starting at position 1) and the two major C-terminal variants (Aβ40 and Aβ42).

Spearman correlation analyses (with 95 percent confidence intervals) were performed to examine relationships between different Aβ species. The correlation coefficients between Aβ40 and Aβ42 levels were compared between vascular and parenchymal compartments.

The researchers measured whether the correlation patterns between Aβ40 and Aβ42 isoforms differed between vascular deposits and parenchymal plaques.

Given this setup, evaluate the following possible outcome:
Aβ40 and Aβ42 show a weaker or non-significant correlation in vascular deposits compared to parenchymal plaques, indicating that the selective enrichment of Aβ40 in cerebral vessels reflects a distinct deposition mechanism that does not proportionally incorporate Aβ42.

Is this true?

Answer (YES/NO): YES